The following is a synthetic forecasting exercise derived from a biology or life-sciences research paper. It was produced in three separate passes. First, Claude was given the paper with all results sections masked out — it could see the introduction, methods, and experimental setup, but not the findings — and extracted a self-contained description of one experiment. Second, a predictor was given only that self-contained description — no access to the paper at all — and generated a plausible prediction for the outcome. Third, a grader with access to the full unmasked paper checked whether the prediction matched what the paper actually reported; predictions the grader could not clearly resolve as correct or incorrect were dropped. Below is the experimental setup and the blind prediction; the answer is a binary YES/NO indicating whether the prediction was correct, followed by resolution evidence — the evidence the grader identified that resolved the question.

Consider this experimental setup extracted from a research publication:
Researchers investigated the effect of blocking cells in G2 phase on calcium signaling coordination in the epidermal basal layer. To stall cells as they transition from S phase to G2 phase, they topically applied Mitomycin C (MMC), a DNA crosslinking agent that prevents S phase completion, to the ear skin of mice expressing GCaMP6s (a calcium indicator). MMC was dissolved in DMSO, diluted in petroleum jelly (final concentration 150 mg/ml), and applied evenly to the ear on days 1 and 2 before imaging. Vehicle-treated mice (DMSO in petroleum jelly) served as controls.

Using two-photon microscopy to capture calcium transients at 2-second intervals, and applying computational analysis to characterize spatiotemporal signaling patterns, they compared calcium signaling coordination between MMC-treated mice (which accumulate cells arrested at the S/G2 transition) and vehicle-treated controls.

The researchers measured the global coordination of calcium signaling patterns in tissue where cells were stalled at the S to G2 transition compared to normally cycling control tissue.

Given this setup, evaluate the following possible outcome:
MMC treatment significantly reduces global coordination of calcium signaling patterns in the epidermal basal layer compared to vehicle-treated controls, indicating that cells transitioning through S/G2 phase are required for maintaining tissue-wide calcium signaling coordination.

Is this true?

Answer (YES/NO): NO